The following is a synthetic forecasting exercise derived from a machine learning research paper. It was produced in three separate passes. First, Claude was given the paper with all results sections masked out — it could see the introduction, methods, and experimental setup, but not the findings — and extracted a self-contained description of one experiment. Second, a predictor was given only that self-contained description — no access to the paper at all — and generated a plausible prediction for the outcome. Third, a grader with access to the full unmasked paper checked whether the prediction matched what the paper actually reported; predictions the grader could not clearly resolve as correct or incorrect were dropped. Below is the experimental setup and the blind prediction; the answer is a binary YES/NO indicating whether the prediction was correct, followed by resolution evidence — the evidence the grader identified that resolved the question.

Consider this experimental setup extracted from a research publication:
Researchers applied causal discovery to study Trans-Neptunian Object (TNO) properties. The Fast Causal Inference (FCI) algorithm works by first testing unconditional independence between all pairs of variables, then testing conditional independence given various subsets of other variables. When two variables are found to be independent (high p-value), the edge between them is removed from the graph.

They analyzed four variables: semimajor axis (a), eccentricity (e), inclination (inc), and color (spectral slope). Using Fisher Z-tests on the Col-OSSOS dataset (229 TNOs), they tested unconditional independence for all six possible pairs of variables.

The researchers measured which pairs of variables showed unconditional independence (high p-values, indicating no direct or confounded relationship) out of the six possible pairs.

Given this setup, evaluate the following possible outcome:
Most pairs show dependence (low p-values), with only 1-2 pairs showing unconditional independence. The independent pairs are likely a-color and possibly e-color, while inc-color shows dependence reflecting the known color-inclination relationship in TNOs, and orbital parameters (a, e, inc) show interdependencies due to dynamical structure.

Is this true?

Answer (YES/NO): NO